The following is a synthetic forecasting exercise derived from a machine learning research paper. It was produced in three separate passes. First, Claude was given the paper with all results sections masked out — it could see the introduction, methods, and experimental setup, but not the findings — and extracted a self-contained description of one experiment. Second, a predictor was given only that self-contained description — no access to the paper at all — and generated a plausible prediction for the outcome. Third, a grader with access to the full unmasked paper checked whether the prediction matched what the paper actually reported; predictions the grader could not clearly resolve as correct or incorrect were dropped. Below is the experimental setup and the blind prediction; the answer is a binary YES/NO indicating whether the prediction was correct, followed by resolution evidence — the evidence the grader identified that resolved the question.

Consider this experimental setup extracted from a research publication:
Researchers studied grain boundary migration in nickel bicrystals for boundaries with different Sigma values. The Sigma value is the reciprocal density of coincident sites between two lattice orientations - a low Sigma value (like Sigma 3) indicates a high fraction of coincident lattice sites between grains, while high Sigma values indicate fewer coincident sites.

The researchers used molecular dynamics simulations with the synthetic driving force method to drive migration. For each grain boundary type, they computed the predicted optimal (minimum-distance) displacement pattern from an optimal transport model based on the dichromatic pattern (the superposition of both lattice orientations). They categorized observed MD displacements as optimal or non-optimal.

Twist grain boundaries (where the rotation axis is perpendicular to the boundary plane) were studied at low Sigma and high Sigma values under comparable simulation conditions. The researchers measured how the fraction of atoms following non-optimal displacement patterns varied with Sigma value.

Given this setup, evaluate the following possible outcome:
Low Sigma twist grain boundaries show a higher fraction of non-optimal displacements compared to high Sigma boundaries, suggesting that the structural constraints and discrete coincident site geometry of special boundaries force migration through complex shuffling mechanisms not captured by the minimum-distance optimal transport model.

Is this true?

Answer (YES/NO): NO